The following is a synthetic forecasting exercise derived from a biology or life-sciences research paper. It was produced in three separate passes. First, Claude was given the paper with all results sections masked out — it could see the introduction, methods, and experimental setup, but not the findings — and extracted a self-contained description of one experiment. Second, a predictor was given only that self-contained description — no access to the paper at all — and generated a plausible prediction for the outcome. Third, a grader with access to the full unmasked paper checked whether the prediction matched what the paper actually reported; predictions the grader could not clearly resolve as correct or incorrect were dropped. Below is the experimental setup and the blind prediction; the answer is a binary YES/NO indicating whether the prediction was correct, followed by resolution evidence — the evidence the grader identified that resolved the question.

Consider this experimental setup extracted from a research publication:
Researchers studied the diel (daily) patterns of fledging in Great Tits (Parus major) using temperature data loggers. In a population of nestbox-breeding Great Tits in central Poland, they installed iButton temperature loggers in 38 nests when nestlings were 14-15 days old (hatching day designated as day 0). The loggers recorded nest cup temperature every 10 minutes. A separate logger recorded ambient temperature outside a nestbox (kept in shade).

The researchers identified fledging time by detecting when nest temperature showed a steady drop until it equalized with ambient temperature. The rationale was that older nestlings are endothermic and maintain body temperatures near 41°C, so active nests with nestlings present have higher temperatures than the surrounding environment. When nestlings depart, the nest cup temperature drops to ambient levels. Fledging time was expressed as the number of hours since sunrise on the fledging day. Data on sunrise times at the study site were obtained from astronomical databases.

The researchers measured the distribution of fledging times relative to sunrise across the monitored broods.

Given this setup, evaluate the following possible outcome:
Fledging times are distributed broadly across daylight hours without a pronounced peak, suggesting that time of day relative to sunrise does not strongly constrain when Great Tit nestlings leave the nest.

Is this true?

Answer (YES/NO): NO